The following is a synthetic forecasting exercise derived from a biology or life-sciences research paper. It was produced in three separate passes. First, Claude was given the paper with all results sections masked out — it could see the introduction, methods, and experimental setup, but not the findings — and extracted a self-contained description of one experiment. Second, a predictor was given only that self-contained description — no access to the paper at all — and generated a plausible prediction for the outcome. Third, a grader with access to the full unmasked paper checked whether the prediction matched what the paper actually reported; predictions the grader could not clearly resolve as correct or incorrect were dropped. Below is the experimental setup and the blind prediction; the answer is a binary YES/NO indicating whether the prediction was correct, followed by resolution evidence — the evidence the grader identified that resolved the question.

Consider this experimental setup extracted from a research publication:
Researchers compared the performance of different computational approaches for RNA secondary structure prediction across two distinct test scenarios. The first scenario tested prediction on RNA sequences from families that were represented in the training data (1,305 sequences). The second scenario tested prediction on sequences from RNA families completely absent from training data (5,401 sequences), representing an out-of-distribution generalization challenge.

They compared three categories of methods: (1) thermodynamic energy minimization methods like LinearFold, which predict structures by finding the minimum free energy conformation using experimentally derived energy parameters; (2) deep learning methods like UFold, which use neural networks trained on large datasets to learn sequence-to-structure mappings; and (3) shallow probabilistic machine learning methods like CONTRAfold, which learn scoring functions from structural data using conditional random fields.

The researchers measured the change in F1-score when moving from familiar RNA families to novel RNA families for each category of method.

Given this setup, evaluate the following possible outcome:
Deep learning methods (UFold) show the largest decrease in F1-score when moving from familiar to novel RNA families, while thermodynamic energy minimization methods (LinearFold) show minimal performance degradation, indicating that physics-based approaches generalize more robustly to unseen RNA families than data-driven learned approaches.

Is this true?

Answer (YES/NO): NO